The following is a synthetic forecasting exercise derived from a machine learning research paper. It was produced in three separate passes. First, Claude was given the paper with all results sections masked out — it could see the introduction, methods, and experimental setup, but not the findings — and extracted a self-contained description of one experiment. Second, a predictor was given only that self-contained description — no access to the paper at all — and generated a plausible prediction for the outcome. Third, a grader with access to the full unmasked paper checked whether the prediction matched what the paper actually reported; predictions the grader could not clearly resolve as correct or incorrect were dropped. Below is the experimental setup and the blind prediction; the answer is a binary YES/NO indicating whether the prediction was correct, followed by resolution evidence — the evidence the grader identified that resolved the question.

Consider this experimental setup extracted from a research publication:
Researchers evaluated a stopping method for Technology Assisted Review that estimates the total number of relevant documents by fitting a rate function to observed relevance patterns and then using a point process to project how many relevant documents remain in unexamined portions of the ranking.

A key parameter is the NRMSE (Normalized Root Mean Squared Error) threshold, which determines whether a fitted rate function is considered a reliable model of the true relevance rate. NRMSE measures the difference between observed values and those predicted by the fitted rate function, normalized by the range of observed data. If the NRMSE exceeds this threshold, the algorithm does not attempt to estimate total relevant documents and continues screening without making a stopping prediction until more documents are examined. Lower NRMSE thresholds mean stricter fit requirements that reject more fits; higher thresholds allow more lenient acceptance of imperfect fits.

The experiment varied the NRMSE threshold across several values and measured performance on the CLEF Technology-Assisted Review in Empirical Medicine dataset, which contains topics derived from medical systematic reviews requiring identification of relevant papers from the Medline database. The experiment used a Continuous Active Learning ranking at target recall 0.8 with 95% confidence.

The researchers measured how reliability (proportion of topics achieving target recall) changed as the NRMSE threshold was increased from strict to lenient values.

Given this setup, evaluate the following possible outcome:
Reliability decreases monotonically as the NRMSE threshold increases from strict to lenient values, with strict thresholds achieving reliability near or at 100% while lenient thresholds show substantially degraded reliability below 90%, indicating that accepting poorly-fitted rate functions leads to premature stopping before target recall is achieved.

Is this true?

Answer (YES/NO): NO